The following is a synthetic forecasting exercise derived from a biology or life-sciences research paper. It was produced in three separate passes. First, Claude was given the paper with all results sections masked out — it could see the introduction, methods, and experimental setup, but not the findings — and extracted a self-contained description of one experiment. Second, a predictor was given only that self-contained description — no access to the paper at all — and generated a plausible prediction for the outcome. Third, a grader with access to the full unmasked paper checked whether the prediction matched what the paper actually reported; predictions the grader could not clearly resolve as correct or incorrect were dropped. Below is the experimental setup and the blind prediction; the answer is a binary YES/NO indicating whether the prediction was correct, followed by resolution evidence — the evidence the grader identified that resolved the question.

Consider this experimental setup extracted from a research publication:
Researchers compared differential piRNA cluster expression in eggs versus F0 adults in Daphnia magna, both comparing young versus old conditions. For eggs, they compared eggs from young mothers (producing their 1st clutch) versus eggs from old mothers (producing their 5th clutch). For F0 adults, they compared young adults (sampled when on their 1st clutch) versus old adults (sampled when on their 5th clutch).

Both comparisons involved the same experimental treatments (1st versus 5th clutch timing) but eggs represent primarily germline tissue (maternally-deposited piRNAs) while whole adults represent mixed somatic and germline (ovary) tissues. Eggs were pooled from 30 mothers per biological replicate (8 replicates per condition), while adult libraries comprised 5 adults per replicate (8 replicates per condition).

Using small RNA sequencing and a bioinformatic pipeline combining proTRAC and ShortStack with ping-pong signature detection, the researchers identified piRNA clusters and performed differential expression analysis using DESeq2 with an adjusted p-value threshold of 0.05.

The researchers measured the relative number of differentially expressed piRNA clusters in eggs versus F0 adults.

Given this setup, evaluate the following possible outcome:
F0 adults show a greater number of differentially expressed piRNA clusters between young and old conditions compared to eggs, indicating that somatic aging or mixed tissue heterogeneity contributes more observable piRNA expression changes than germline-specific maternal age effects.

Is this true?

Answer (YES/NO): NO